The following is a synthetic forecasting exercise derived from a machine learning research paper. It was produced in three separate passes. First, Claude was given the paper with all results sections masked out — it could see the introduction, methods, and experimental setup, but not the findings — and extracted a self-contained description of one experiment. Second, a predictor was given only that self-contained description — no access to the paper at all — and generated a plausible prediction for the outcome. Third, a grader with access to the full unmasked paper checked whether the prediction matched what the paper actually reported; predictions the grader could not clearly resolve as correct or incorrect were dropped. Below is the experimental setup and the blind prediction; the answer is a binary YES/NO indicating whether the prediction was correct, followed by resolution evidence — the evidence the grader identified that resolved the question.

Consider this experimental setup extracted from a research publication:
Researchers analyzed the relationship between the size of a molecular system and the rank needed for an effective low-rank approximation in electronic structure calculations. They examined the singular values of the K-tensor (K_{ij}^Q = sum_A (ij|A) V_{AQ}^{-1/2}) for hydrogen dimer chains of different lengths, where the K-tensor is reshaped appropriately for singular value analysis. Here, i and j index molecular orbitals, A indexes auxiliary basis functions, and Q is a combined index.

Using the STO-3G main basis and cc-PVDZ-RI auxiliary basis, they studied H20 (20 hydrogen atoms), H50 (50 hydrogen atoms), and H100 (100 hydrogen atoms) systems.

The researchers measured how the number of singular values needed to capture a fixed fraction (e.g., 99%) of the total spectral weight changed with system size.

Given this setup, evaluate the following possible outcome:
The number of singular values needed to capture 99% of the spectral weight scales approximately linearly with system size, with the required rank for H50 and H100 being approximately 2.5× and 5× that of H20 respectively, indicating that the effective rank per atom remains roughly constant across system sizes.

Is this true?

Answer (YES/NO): YES